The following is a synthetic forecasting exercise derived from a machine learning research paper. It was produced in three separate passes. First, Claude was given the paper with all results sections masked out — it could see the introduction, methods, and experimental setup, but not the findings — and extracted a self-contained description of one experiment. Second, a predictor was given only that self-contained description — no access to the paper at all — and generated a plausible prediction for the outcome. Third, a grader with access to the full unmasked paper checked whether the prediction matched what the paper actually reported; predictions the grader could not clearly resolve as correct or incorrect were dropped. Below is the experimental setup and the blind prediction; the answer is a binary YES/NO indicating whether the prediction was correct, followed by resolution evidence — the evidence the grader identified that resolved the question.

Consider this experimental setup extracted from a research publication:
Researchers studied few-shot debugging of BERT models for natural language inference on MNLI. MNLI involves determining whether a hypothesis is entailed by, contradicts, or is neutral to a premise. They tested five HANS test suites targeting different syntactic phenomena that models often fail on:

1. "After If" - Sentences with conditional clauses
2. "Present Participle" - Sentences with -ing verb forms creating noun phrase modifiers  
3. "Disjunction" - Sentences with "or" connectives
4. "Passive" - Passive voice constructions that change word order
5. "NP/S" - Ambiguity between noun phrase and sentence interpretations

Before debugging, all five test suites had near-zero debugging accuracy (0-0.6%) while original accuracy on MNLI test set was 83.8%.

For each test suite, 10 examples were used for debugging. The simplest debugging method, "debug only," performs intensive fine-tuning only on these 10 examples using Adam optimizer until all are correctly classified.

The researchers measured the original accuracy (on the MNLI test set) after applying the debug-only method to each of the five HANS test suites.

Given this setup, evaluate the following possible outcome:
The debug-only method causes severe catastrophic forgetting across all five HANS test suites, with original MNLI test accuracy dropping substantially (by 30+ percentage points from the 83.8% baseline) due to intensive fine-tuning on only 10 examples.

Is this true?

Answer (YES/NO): NO